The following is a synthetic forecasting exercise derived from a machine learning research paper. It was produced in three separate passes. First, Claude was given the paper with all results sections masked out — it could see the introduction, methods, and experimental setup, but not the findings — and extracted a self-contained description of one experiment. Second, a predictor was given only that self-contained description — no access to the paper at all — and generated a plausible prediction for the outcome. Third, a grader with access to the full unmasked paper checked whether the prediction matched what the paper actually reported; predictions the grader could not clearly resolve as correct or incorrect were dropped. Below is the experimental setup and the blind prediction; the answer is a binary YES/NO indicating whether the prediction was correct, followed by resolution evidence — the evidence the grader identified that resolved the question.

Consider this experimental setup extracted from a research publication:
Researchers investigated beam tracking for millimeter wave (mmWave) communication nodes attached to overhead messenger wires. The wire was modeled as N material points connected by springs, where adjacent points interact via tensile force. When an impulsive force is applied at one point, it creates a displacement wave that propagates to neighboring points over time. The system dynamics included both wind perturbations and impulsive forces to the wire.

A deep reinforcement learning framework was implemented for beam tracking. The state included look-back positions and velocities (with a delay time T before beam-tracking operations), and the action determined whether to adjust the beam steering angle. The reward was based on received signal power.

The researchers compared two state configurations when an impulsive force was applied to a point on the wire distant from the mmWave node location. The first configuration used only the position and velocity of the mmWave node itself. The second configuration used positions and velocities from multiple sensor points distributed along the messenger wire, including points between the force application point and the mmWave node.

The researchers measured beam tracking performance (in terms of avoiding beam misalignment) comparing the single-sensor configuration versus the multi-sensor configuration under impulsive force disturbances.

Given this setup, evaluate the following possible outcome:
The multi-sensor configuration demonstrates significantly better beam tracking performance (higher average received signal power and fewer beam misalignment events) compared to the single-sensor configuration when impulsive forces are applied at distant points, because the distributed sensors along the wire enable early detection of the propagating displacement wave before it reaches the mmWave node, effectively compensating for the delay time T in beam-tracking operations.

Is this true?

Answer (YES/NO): YES